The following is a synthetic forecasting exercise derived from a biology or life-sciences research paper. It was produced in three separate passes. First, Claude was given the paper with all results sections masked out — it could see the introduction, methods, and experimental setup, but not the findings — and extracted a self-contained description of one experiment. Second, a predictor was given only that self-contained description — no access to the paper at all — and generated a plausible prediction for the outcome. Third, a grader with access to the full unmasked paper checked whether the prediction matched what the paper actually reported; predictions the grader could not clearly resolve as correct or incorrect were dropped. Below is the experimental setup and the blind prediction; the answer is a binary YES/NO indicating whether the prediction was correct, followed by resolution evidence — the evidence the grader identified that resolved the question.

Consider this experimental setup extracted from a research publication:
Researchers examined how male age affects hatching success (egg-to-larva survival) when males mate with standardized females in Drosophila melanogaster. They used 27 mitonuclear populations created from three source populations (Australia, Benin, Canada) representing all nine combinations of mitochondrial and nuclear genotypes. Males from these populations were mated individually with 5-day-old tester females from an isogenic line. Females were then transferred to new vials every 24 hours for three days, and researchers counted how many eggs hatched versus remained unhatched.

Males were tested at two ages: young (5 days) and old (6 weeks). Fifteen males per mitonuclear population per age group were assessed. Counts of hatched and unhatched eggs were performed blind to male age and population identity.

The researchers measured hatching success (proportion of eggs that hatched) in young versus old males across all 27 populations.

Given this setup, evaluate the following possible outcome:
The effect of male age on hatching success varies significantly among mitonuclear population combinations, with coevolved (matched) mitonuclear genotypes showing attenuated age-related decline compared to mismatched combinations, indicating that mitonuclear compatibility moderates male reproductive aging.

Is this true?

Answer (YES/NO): NO